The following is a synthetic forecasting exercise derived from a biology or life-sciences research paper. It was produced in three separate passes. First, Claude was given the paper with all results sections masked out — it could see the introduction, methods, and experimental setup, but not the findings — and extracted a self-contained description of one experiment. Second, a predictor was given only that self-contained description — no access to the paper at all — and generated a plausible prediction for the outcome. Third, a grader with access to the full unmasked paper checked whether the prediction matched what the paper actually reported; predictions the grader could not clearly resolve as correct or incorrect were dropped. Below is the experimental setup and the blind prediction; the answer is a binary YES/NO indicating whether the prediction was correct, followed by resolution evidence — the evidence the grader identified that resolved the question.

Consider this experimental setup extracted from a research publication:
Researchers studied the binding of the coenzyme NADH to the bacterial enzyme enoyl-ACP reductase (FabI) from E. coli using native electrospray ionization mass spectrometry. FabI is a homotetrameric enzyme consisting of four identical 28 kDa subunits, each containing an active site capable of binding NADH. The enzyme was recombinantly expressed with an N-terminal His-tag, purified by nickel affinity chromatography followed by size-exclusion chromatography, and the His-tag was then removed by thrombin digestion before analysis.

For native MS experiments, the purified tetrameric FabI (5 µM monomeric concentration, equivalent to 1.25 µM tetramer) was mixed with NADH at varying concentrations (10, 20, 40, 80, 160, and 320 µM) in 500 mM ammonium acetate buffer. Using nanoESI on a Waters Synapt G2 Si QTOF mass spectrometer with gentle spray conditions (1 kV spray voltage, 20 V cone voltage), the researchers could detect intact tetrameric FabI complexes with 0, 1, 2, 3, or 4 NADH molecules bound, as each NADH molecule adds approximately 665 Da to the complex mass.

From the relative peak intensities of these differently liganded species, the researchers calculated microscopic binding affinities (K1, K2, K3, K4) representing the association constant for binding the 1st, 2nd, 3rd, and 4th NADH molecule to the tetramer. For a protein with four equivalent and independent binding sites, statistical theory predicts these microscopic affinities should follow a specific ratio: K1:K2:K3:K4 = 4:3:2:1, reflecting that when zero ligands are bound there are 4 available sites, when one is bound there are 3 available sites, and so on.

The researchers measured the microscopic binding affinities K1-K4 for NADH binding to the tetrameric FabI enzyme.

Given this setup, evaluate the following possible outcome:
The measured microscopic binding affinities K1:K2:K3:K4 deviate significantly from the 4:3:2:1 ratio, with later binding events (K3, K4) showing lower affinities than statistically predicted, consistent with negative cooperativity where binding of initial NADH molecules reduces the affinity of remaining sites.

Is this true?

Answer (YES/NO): NO